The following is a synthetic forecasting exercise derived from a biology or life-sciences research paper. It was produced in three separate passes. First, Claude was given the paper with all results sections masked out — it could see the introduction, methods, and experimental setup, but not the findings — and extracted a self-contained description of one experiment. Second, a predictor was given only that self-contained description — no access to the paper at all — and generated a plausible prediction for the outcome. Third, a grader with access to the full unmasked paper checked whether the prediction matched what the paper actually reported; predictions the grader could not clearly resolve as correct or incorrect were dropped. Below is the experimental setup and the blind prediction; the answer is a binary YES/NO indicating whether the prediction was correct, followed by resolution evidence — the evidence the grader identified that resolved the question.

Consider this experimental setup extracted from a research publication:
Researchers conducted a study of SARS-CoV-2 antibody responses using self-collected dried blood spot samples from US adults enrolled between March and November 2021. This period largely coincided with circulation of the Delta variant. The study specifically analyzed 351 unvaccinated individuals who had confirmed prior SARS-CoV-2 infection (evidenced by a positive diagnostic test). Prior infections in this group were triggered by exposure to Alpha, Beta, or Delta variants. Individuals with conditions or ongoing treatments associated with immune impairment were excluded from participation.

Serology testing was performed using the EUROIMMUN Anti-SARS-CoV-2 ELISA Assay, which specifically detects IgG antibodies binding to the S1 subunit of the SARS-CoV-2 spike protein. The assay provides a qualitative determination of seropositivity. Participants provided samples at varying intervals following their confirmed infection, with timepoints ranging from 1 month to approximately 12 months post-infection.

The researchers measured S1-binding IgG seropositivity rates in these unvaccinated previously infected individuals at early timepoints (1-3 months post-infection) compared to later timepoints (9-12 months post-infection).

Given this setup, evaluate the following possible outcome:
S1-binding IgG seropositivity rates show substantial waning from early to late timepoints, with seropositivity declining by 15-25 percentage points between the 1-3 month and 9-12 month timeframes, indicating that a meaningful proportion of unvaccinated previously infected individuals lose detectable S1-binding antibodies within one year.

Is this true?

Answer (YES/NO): NO